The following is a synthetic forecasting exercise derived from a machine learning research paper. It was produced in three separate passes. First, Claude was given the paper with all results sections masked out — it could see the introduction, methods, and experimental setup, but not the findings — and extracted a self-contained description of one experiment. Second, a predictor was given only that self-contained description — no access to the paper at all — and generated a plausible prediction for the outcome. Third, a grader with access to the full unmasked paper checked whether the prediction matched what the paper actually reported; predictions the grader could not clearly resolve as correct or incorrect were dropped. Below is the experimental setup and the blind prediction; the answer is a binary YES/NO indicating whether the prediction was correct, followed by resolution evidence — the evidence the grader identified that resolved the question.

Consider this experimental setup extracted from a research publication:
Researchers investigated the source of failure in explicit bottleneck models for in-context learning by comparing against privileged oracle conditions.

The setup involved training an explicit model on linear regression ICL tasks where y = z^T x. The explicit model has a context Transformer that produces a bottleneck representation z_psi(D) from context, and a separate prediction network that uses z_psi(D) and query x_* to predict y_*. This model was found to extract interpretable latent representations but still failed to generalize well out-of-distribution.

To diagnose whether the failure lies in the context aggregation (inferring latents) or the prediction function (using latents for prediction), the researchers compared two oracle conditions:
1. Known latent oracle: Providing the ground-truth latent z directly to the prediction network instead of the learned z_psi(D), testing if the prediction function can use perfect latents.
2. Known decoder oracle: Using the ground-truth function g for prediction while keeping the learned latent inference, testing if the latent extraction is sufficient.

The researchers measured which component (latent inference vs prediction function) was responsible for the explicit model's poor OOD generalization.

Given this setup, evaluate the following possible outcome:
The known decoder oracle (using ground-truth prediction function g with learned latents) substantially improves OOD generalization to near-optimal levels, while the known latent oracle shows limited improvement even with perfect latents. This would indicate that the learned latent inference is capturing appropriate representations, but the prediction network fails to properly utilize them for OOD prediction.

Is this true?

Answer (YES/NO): YES